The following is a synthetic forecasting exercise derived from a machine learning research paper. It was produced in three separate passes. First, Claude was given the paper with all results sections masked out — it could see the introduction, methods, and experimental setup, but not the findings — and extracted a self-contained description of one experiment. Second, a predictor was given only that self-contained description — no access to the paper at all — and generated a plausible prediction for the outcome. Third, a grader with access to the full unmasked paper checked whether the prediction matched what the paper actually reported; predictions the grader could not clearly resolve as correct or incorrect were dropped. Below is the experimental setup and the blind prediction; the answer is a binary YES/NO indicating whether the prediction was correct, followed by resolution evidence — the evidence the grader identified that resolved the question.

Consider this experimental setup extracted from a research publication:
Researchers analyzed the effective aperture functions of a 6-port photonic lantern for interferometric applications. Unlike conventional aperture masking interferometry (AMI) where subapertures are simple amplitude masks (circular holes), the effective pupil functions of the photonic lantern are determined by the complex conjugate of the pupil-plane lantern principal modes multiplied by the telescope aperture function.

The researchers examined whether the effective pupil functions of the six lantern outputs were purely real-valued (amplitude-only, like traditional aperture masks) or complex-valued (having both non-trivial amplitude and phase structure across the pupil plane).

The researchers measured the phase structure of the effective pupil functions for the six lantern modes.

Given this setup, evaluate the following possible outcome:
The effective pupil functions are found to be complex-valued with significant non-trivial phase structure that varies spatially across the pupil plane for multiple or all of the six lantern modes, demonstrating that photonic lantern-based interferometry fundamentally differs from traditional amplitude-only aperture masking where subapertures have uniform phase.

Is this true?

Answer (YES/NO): YES